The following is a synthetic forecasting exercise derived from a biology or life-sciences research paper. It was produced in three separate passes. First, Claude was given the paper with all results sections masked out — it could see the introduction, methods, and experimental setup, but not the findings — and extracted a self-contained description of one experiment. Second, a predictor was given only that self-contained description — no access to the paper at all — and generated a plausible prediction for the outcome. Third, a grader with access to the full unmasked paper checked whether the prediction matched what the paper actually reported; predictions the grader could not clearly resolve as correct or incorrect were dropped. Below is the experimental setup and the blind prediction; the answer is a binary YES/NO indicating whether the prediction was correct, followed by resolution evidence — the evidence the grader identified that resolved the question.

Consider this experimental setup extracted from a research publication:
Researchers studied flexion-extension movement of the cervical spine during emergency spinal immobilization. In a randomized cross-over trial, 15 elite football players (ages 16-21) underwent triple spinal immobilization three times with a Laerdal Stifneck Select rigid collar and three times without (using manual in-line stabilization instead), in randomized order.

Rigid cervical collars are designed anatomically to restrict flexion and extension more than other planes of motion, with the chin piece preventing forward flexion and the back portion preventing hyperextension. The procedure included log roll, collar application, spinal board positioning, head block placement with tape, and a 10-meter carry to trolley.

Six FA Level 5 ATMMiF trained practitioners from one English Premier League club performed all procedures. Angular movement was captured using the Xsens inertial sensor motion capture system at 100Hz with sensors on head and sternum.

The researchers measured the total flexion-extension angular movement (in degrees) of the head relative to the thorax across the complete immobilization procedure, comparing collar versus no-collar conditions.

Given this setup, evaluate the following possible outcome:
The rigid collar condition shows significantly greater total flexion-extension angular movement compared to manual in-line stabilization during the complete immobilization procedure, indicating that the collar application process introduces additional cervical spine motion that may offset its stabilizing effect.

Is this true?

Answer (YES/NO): NO